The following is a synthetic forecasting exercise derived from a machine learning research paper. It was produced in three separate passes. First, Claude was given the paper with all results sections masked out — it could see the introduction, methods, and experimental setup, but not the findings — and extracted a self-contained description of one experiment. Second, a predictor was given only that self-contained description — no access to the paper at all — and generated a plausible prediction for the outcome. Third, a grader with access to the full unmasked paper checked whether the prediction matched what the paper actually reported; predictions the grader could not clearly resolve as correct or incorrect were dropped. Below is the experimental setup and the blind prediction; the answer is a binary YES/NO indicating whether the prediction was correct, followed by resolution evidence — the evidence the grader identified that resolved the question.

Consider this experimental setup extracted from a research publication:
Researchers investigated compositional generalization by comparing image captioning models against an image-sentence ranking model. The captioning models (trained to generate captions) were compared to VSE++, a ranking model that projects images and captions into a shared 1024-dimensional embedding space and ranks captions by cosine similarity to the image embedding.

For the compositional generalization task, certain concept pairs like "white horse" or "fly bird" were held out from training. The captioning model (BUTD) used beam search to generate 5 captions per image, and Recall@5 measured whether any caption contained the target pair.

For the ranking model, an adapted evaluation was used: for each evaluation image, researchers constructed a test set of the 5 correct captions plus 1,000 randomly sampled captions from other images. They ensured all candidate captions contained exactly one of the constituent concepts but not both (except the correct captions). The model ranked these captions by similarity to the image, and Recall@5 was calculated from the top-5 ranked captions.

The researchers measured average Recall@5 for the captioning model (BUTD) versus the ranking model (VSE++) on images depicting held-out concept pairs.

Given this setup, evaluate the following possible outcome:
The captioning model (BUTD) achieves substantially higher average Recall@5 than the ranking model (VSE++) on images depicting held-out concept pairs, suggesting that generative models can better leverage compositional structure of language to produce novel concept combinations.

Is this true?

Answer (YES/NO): NO